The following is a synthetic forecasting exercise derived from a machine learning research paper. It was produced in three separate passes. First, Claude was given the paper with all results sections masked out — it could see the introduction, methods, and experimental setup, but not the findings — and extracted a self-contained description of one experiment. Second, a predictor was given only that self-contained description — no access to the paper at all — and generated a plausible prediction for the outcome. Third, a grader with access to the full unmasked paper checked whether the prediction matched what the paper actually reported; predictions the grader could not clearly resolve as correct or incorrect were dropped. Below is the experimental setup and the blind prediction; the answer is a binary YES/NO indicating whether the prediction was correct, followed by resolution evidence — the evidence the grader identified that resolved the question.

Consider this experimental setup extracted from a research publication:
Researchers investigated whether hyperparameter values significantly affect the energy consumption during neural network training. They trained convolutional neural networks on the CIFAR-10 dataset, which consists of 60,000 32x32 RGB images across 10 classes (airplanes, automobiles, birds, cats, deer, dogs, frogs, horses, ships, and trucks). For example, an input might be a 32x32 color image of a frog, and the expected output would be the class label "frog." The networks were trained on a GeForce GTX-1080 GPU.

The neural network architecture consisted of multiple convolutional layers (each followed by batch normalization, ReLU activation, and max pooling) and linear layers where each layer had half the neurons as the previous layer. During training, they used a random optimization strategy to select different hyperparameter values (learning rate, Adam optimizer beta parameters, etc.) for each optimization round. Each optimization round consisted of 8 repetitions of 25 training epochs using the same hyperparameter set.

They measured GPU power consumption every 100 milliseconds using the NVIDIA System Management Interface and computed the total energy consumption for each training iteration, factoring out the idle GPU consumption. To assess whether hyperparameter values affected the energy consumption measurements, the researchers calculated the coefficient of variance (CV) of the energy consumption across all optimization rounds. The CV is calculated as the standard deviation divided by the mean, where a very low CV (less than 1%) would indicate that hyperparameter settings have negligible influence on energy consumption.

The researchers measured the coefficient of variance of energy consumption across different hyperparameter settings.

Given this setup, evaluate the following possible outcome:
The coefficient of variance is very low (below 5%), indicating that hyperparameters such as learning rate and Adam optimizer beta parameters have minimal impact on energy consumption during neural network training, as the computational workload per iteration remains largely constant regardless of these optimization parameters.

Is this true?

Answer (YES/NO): YES